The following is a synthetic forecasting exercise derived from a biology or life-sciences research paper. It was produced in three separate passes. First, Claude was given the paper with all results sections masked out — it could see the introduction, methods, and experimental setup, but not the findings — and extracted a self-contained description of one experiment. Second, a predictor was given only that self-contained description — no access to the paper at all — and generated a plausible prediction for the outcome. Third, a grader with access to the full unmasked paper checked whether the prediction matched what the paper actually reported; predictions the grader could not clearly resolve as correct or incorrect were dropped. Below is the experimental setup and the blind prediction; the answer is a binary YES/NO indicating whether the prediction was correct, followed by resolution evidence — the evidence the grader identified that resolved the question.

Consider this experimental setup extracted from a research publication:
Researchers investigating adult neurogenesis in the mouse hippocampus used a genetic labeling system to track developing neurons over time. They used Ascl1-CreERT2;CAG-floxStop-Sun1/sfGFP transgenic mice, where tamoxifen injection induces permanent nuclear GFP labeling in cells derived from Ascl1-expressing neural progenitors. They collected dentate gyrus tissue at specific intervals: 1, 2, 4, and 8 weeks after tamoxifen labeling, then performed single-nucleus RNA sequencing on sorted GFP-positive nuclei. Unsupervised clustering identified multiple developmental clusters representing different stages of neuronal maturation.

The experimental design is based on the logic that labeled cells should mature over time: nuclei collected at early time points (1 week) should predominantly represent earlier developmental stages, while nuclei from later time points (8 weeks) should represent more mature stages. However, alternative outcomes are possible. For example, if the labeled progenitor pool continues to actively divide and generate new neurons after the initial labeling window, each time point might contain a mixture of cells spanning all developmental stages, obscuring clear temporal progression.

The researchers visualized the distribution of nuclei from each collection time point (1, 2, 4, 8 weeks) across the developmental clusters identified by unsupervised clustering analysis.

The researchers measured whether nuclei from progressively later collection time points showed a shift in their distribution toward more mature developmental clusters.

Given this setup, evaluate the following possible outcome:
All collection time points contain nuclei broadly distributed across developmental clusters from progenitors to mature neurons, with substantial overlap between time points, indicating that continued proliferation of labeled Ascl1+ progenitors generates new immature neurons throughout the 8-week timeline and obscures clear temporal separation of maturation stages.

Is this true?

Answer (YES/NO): NO